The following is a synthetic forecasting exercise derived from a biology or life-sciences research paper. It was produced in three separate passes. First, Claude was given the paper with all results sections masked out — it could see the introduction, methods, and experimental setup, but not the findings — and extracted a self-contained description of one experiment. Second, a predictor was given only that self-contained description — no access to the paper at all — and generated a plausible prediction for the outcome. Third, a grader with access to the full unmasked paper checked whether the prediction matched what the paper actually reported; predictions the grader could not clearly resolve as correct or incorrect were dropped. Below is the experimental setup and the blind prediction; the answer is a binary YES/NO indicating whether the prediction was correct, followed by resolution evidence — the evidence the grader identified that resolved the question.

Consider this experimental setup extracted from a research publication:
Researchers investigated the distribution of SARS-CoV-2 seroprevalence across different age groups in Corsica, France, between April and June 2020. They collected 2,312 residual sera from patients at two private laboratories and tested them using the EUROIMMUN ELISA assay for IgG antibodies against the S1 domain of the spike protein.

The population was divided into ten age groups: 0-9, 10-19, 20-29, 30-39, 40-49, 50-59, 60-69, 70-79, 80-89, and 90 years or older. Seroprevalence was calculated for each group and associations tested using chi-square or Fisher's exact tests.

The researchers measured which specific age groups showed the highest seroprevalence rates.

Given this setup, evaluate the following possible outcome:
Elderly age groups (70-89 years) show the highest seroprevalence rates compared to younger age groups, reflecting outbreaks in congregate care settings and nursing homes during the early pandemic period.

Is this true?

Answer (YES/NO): NO